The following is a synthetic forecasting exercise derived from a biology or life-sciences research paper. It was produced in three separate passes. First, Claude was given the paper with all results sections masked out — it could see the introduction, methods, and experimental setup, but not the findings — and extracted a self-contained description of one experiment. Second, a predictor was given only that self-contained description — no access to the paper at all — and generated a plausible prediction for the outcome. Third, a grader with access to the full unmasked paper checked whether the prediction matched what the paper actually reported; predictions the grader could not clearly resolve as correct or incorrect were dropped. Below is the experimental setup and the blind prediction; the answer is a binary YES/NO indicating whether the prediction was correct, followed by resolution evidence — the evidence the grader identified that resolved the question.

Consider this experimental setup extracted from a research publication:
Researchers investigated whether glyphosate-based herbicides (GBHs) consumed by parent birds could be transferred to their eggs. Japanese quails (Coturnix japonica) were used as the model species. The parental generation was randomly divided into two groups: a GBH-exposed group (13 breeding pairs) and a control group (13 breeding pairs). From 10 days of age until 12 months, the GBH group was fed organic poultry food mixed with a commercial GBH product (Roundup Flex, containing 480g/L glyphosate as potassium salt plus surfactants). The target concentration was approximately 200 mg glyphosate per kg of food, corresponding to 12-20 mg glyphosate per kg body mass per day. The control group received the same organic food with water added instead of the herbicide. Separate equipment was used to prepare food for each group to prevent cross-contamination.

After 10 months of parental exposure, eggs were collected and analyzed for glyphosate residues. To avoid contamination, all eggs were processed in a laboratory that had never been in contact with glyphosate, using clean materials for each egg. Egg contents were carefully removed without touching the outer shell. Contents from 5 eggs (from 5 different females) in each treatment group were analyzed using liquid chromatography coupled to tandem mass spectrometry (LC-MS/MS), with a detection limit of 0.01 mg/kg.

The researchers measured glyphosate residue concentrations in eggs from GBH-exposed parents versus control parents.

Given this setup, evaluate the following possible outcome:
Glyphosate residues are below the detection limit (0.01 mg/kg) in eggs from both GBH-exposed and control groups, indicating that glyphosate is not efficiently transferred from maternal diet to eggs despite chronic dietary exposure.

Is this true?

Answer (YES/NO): NO